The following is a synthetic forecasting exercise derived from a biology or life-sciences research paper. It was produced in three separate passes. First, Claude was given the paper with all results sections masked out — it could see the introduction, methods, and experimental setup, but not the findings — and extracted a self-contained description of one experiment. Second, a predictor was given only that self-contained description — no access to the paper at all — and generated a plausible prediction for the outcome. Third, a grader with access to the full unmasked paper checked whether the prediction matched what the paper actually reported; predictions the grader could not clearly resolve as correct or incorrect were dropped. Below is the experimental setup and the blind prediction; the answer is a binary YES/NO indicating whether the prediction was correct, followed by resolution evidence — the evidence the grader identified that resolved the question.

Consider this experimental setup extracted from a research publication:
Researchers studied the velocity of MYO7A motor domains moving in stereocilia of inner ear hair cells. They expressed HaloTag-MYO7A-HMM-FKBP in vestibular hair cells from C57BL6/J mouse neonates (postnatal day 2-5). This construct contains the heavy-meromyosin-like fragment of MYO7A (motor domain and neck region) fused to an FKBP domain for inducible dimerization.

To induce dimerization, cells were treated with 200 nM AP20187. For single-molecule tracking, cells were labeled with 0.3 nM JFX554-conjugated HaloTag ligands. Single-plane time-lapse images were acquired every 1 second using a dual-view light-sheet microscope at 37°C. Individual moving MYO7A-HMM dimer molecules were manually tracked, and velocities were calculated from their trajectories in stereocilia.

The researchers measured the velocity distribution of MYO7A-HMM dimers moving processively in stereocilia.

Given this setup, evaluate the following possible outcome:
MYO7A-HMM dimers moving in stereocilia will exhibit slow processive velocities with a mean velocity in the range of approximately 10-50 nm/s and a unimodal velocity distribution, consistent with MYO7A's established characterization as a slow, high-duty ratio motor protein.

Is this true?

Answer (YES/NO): NO